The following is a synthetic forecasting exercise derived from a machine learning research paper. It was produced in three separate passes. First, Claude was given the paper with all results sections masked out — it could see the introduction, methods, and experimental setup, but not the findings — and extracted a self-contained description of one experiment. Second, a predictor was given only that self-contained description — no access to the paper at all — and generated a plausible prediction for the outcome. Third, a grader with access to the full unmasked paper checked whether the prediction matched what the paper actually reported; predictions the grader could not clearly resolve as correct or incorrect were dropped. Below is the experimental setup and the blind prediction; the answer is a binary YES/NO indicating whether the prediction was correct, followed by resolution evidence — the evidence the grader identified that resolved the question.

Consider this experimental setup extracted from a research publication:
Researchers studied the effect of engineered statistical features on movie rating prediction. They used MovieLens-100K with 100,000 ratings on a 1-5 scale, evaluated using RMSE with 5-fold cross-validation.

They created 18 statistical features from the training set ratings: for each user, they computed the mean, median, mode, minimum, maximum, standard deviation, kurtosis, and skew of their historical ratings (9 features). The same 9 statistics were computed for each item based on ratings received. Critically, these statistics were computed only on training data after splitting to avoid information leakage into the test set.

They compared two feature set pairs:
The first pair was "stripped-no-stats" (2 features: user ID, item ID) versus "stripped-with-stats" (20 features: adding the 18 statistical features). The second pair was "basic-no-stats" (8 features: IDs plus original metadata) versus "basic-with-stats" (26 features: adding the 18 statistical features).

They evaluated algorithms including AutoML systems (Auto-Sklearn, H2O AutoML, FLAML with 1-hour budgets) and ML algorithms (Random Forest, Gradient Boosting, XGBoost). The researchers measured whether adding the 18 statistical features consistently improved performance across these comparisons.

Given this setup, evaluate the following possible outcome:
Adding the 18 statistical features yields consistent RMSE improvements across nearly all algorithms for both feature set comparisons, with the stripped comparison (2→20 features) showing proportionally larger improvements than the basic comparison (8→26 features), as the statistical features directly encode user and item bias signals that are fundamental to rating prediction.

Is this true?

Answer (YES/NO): NO